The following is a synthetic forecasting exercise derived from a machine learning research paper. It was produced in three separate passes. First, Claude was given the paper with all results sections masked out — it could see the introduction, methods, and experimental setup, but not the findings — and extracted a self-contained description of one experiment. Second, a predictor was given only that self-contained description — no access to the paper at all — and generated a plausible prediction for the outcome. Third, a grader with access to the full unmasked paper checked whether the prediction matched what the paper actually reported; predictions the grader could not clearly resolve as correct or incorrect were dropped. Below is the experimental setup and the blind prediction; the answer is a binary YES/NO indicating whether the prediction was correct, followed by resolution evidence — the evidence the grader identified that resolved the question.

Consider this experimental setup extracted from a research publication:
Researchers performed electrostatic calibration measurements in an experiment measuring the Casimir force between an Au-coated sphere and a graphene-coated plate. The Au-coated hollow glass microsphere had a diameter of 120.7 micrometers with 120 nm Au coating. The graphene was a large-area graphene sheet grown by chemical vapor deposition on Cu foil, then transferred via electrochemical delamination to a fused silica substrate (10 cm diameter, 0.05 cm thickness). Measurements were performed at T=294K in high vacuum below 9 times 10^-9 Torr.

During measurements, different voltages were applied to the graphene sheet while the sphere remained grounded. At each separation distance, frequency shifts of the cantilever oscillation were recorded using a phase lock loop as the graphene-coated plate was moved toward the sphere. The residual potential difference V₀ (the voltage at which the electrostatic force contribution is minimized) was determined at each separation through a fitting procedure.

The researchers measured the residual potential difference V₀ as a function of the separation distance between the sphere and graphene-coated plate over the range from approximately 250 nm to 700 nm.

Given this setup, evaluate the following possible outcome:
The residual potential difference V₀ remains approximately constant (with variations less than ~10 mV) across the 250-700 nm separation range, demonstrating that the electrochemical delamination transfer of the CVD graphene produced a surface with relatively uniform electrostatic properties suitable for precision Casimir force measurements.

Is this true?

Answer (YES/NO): YES